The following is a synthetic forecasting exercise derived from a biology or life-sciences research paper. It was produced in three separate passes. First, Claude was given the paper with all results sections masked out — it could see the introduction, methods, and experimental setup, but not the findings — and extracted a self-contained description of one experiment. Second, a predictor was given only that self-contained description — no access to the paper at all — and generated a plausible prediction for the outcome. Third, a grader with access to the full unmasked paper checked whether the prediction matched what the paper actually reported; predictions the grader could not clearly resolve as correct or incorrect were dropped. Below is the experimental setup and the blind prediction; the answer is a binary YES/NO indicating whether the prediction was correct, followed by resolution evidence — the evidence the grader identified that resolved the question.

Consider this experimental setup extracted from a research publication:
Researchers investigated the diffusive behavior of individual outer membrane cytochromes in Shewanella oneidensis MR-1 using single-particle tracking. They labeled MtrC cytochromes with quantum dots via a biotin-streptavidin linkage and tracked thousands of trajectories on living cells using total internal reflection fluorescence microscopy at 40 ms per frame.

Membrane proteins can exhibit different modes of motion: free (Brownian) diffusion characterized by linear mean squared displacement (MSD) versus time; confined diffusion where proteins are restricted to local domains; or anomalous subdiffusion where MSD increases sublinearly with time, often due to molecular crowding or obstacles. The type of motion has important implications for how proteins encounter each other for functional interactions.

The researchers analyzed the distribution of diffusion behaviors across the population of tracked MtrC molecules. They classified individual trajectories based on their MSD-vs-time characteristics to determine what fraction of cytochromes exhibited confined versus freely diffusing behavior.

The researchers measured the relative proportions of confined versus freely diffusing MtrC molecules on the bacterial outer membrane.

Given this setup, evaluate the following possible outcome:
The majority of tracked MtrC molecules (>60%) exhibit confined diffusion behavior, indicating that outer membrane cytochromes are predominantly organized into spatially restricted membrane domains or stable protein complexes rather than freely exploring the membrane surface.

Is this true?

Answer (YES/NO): YES